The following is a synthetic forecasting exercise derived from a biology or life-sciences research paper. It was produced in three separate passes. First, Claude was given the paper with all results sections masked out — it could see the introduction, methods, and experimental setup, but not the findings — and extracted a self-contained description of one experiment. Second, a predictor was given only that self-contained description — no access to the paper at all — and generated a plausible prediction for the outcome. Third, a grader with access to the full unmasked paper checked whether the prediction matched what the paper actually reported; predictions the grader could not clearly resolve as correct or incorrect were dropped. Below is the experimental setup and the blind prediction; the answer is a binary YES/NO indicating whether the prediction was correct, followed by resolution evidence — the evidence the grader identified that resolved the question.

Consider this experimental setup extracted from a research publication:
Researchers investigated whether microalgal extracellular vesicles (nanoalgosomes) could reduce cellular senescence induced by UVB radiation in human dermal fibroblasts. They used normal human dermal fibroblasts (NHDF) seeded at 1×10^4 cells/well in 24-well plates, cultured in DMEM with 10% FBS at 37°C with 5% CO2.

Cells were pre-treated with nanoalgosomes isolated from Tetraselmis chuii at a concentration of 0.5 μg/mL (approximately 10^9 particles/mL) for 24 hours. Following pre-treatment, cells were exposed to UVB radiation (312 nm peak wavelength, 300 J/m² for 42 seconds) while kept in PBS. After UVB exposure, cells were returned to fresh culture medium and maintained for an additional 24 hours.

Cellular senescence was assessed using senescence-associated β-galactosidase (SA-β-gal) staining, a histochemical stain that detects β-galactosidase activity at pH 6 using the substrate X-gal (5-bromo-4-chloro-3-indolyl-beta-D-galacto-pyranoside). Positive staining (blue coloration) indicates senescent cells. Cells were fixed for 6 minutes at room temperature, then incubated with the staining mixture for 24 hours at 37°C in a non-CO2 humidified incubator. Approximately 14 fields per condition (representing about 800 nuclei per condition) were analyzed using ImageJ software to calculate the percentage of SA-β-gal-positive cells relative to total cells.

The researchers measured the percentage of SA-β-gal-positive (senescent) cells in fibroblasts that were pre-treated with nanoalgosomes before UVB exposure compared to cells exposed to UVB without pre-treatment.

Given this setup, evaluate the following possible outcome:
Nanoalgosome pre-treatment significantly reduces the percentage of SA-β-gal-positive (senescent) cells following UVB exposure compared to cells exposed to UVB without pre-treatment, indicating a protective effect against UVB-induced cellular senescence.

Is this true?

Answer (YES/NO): YES